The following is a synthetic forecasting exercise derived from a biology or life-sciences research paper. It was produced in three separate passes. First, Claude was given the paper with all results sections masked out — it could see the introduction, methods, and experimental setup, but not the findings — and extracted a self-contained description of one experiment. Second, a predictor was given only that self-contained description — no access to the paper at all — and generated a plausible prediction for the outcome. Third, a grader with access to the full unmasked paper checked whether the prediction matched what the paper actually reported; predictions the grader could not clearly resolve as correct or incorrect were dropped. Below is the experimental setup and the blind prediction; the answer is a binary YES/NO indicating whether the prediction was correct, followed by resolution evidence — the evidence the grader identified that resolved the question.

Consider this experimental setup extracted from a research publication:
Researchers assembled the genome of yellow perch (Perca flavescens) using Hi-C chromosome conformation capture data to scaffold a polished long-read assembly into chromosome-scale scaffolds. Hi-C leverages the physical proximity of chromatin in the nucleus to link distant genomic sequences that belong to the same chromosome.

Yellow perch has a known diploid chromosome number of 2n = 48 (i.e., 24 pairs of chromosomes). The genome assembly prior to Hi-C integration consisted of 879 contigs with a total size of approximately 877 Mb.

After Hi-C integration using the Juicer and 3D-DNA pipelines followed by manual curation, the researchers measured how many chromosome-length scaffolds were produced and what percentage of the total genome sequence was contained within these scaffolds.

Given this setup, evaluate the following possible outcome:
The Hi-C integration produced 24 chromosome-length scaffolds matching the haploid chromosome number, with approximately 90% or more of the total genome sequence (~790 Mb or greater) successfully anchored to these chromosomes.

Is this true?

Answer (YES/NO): YES